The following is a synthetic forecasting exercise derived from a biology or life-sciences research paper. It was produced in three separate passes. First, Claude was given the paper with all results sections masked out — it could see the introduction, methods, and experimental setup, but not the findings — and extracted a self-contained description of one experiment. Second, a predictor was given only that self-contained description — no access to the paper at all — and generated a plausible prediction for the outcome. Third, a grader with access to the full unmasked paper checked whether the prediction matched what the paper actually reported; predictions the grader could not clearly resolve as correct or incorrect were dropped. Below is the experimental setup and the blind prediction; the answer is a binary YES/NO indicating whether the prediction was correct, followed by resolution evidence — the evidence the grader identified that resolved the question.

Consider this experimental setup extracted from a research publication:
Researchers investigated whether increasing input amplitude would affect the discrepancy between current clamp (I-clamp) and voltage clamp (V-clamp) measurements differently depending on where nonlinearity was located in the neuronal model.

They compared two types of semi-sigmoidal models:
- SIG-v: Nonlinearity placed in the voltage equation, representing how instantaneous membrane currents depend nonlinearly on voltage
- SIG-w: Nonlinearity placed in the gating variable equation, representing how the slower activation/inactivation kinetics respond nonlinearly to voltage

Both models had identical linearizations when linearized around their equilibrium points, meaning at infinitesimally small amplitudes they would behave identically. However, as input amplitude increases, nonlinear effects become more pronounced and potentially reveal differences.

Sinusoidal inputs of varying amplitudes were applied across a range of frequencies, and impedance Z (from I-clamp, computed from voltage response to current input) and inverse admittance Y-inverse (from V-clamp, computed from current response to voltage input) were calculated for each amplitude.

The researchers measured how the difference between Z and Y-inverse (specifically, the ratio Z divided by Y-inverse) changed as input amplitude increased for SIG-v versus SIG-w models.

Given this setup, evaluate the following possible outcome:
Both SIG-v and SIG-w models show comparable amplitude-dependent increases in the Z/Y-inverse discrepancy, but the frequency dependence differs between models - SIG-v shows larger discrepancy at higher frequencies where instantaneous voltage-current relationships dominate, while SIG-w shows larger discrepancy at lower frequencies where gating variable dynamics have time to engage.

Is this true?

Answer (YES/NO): NO